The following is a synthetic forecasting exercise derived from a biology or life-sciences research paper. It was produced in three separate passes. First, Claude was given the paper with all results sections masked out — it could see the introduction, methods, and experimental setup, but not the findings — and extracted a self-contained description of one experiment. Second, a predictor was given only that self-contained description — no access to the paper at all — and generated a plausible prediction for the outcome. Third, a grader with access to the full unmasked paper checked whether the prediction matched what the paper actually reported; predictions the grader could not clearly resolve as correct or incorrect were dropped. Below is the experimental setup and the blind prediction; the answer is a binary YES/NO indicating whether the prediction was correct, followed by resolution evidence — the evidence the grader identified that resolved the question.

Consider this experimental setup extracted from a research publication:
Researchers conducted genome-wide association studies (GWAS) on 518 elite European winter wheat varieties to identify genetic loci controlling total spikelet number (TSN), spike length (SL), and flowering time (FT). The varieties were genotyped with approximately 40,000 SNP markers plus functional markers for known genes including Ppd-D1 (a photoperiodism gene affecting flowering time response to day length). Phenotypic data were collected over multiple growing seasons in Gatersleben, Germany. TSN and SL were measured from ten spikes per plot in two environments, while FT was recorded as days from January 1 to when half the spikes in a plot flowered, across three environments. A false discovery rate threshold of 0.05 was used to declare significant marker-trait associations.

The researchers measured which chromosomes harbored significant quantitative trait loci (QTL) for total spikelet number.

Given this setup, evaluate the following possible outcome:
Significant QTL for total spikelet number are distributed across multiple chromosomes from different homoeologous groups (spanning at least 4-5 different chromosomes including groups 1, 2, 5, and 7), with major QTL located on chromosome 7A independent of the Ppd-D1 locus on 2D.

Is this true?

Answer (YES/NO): NO